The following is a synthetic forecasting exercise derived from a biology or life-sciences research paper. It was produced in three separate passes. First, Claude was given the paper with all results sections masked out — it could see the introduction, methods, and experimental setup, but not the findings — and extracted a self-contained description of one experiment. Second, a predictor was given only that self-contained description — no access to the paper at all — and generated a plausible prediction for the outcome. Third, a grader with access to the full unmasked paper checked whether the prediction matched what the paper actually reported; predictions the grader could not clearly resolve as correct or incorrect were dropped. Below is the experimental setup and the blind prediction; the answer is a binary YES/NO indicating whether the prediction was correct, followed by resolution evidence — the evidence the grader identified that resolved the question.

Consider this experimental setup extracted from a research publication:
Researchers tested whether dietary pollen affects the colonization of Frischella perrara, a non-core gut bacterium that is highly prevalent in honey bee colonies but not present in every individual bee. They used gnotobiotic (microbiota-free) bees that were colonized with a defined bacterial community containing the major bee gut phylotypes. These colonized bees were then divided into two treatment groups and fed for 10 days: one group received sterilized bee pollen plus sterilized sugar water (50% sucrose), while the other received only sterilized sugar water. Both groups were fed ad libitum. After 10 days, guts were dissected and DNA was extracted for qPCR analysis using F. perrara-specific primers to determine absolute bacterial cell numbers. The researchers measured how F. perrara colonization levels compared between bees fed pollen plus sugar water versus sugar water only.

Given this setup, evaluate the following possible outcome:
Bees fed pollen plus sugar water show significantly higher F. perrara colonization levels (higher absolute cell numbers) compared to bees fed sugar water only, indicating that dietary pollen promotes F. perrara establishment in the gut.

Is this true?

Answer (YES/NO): YES